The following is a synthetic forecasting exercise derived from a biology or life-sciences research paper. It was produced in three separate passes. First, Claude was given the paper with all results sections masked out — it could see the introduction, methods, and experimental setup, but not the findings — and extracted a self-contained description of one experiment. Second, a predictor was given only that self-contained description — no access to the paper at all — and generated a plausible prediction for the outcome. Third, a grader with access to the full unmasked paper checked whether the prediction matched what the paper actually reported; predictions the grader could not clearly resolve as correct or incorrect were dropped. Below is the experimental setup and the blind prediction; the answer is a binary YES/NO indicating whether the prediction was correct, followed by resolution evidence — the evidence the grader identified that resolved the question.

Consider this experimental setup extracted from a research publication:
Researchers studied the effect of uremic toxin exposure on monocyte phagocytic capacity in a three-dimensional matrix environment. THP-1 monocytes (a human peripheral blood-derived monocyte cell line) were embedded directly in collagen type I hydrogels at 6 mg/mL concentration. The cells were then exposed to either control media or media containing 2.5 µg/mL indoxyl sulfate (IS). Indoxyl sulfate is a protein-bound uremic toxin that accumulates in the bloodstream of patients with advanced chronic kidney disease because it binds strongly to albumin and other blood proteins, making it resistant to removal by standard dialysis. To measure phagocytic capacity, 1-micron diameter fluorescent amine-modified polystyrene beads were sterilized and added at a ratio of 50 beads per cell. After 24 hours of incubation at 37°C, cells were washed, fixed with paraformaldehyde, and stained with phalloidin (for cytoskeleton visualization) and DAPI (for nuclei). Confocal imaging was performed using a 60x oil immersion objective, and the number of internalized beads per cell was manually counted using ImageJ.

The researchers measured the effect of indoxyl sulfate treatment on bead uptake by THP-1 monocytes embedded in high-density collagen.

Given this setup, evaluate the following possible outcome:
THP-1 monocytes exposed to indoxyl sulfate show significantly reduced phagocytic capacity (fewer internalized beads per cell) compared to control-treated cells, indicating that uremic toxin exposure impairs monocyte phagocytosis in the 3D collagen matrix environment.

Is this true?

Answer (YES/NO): YES